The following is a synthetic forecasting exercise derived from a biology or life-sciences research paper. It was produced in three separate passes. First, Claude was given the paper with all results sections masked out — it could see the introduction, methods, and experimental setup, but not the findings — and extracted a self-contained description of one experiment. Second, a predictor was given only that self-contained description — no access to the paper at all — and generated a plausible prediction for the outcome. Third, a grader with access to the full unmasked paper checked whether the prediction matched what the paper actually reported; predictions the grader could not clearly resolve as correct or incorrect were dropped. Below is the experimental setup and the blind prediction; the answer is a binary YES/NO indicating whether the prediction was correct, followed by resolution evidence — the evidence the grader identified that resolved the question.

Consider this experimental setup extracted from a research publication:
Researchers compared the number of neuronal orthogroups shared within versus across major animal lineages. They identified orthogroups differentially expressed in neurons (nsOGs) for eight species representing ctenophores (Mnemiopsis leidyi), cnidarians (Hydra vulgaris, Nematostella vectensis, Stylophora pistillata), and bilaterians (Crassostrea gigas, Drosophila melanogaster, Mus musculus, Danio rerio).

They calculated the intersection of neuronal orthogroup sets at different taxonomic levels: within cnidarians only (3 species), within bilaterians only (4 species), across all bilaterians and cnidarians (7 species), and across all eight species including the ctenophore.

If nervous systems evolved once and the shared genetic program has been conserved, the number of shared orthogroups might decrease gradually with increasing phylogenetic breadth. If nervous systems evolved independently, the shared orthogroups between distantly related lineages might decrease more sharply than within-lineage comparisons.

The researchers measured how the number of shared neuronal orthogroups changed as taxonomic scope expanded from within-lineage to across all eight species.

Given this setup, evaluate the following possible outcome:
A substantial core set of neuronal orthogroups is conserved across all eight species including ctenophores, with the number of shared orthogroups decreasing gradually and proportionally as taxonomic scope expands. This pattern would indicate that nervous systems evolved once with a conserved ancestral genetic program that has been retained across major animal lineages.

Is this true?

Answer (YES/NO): YES